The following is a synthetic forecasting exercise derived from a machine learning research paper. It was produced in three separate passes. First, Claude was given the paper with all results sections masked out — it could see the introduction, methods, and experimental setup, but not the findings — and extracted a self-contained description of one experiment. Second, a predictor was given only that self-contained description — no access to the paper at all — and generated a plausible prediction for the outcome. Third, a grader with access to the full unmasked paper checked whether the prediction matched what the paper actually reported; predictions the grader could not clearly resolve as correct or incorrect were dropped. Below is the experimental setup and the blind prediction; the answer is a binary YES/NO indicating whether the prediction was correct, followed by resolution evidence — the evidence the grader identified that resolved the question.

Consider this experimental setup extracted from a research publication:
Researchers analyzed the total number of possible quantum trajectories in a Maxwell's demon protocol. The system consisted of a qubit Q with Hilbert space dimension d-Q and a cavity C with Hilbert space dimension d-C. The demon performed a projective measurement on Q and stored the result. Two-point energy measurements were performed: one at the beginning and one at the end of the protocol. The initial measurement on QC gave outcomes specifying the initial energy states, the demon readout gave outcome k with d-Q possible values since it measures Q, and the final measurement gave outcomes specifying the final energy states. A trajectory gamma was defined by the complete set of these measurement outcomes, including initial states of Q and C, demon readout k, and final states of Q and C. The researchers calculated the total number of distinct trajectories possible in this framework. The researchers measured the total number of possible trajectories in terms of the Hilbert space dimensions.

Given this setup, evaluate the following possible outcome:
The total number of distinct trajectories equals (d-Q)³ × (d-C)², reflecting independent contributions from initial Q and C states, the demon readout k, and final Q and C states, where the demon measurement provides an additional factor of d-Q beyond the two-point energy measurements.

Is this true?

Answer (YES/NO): YES